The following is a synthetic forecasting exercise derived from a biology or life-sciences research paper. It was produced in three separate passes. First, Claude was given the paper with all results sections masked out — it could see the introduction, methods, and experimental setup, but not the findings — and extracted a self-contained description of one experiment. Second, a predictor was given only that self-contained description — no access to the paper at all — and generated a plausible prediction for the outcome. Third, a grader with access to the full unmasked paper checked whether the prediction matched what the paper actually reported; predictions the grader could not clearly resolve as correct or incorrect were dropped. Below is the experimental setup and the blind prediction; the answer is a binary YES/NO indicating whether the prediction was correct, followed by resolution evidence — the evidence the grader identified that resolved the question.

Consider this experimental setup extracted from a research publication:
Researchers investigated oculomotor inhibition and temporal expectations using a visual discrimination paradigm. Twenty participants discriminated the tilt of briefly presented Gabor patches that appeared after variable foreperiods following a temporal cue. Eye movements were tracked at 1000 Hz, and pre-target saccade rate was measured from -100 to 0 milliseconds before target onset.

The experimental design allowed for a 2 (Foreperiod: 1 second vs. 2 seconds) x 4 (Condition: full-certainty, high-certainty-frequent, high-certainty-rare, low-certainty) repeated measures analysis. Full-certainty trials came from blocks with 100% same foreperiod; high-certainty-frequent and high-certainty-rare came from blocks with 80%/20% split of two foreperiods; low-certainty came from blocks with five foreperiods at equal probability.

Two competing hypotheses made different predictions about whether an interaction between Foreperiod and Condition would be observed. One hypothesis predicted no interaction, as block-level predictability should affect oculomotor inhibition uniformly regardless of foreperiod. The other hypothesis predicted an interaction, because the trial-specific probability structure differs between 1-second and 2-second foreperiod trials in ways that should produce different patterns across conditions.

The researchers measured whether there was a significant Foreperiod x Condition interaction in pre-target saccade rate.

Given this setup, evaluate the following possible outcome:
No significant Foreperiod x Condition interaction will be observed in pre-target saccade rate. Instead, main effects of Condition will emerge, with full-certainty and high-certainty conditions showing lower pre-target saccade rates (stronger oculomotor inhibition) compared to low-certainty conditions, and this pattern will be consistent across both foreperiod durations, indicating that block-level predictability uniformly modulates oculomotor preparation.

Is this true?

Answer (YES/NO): NO